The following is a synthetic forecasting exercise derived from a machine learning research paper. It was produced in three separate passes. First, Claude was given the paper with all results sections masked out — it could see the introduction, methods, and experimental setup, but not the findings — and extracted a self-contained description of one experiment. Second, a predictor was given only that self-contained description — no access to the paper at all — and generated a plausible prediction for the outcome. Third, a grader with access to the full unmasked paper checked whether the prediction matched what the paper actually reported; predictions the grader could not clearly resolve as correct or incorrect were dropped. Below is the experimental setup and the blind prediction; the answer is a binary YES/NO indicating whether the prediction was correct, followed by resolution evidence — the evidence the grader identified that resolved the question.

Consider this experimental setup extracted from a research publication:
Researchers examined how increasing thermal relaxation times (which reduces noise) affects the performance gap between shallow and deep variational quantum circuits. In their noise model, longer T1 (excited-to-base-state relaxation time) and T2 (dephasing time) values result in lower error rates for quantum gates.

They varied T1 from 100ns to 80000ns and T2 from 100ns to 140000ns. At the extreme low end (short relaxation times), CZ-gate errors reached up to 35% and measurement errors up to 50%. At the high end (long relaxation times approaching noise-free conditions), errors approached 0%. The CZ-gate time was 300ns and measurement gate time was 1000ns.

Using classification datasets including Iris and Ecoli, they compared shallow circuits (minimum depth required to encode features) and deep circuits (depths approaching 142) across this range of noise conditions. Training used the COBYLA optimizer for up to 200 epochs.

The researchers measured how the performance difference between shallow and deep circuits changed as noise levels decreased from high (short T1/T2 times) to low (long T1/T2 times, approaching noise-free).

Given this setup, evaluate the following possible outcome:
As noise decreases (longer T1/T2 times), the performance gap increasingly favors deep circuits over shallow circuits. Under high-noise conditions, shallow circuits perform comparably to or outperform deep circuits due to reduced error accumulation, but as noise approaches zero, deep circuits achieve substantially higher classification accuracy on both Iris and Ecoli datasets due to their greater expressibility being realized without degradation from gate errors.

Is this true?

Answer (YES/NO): NO